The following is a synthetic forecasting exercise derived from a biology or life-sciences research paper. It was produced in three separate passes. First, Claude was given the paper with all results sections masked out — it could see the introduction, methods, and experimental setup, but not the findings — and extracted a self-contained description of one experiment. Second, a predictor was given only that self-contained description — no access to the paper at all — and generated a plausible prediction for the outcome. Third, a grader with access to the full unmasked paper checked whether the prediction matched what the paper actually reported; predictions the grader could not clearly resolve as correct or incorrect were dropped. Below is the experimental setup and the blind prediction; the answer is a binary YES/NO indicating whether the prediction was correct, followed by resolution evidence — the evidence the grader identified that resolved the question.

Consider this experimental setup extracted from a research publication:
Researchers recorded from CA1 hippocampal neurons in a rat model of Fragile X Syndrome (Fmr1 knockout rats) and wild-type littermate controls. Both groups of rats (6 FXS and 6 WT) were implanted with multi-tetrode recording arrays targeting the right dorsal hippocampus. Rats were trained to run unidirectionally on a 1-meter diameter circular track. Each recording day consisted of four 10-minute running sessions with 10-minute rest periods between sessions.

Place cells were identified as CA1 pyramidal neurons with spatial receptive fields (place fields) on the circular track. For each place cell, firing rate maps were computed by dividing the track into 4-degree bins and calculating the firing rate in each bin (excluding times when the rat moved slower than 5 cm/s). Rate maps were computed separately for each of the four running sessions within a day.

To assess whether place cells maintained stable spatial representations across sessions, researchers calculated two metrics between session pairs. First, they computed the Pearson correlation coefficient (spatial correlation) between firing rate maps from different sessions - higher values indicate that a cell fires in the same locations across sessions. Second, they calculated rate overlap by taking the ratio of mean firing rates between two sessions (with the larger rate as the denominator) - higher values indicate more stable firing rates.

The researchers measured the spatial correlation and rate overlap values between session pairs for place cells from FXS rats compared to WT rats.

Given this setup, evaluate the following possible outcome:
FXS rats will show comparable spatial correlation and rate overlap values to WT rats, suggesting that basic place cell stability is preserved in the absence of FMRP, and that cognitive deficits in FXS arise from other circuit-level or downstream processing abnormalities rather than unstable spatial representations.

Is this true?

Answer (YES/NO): NO